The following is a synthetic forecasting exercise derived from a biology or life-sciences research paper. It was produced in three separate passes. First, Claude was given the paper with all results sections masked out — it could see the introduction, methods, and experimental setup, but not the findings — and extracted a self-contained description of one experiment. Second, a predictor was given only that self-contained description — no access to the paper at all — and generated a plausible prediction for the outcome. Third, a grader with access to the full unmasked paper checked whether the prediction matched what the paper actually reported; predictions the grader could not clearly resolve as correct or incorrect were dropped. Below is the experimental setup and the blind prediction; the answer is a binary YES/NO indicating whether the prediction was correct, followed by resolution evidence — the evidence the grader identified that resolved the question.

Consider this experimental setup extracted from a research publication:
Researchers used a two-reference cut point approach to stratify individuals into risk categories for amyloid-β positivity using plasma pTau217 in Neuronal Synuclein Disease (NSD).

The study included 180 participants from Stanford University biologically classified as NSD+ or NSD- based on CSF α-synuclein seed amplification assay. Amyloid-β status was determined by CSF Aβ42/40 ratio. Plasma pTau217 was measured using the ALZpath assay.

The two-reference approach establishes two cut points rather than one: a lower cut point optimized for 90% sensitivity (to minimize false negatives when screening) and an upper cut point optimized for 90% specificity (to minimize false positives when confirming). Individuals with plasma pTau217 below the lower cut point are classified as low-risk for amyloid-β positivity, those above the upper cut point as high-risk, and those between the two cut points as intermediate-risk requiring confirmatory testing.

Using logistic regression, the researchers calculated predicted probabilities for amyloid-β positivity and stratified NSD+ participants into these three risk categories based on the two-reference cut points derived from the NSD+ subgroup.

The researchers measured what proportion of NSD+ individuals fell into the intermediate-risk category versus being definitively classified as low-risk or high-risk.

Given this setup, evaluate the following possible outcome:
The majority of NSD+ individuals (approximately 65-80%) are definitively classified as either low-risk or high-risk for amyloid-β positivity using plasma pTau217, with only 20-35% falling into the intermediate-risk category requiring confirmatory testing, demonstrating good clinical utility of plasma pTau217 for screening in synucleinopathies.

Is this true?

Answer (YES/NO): NO